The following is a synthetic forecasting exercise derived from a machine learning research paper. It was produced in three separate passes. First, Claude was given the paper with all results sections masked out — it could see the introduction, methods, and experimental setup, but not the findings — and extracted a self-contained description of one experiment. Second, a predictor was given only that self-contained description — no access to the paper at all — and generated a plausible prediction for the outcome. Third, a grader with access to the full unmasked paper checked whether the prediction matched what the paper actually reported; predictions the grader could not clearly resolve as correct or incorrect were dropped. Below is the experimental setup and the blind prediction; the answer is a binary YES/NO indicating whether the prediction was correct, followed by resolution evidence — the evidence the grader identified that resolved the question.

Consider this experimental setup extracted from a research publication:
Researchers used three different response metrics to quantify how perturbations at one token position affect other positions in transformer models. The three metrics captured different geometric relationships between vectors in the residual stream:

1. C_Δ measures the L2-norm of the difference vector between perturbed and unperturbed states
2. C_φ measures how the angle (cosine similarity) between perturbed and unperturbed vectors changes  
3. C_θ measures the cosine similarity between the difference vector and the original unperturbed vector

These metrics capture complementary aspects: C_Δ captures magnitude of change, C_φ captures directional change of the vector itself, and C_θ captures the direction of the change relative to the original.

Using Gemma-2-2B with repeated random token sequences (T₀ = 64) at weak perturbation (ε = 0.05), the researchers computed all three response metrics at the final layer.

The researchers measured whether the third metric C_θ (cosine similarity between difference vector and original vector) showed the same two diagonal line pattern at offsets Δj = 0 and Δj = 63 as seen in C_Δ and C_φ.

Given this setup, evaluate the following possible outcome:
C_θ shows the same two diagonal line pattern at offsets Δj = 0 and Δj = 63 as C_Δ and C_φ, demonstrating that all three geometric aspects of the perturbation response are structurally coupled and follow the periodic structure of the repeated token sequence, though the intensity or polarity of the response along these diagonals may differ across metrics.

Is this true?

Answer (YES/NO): NO